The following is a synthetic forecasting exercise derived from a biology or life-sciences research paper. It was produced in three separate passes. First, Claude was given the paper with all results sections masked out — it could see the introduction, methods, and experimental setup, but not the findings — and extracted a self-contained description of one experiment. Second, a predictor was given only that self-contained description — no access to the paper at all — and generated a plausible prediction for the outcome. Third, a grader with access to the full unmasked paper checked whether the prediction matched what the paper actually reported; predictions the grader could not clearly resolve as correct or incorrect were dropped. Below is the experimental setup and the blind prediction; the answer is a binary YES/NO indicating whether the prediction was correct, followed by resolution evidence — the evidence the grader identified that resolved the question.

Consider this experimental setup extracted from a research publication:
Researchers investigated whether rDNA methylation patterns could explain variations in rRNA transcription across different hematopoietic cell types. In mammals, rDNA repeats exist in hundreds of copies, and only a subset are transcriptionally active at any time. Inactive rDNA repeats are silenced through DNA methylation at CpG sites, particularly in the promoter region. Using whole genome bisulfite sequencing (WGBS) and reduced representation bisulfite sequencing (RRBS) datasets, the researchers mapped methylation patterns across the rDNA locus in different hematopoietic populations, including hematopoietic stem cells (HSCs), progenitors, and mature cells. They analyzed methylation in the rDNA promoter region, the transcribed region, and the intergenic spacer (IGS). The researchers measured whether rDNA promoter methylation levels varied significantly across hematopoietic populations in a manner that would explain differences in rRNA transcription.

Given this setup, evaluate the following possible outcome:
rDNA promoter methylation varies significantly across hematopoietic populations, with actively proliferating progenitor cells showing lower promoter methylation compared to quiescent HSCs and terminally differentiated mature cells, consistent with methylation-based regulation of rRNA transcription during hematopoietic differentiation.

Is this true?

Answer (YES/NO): NO